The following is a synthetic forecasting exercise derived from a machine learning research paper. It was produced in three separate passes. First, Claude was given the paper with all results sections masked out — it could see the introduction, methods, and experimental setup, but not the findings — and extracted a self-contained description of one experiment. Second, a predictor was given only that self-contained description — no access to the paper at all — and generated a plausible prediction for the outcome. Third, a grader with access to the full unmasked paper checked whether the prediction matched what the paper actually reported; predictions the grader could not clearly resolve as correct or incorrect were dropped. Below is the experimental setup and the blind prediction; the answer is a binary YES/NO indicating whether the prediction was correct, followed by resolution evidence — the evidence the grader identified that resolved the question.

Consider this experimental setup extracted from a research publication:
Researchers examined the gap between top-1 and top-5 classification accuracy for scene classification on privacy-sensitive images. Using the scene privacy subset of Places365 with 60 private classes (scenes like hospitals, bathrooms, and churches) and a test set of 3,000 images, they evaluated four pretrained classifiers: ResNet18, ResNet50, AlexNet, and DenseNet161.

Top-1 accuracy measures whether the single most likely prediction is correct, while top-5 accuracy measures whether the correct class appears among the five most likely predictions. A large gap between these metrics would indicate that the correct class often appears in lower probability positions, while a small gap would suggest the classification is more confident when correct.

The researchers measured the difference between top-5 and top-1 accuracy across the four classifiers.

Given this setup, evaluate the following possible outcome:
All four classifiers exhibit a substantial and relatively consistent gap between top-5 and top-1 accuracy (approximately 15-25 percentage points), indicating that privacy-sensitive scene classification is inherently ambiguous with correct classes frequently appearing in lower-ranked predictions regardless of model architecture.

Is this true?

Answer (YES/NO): NO